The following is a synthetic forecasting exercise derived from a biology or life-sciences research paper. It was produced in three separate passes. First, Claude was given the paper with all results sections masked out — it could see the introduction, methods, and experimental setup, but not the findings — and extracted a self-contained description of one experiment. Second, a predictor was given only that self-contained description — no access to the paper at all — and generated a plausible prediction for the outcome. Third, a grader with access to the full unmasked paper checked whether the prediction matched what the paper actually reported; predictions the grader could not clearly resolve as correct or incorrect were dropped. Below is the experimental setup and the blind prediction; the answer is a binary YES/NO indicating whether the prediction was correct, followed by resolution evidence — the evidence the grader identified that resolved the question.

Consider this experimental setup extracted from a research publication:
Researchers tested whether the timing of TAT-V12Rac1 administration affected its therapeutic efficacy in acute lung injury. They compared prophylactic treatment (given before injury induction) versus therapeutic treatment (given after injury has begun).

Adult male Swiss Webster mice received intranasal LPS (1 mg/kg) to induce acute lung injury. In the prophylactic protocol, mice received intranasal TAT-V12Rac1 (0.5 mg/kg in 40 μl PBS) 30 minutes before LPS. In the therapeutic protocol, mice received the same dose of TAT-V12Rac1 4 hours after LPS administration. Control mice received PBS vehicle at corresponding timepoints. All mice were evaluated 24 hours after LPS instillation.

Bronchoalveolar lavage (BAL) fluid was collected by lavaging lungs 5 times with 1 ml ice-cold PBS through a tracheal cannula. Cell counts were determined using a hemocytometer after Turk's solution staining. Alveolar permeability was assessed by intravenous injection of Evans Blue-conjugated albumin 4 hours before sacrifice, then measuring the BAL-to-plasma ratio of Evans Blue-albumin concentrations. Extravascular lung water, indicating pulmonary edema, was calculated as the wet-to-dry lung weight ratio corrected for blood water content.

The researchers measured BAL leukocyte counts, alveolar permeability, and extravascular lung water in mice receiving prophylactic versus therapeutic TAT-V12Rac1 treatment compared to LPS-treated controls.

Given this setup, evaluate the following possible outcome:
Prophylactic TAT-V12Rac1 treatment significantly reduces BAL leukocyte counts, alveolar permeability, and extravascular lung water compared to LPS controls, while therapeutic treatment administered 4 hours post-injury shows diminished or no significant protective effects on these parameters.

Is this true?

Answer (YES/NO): NO